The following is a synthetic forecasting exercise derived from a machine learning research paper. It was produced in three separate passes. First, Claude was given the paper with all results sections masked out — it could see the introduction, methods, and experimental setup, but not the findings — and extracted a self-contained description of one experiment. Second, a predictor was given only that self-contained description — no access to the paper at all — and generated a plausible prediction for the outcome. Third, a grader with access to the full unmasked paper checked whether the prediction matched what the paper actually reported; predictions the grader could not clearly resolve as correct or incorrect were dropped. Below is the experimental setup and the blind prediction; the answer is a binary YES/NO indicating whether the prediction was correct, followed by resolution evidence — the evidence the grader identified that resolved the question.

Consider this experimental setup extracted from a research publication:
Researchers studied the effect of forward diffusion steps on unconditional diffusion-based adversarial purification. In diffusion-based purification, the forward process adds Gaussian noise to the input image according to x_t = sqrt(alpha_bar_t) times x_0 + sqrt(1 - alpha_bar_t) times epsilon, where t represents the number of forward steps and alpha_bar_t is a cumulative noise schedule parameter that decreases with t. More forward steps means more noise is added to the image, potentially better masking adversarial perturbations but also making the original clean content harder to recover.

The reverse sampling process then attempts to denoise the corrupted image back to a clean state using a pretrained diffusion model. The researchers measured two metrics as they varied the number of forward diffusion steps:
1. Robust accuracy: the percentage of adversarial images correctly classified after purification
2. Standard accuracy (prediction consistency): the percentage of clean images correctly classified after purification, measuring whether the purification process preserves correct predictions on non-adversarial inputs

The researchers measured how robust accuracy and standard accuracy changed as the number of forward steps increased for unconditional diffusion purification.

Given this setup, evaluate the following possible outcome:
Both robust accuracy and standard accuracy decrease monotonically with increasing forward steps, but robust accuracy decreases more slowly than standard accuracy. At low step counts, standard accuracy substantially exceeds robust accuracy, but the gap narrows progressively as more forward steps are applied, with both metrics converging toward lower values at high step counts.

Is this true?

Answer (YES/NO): NO